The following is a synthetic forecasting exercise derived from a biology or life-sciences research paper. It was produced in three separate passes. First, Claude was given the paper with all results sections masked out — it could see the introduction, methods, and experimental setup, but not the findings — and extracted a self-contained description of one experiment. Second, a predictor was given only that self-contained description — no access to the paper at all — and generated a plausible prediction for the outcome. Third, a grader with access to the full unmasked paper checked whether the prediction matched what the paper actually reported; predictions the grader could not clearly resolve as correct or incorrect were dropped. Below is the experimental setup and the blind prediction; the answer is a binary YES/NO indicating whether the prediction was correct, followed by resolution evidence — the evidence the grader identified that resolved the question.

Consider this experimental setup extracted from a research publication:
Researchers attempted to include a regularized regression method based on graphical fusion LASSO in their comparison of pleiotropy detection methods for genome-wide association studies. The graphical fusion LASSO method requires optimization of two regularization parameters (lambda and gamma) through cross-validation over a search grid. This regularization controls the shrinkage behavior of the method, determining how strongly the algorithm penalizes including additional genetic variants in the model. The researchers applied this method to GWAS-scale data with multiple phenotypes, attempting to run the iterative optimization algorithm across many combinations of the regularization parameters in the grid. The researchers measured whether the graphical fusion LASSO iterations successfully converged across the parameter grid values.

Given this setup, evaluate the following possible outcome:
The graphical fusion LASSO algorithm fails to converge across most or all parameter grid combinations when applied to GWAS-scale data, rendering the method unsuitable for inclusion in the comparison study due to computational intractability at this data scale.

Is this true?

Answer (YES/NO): NO